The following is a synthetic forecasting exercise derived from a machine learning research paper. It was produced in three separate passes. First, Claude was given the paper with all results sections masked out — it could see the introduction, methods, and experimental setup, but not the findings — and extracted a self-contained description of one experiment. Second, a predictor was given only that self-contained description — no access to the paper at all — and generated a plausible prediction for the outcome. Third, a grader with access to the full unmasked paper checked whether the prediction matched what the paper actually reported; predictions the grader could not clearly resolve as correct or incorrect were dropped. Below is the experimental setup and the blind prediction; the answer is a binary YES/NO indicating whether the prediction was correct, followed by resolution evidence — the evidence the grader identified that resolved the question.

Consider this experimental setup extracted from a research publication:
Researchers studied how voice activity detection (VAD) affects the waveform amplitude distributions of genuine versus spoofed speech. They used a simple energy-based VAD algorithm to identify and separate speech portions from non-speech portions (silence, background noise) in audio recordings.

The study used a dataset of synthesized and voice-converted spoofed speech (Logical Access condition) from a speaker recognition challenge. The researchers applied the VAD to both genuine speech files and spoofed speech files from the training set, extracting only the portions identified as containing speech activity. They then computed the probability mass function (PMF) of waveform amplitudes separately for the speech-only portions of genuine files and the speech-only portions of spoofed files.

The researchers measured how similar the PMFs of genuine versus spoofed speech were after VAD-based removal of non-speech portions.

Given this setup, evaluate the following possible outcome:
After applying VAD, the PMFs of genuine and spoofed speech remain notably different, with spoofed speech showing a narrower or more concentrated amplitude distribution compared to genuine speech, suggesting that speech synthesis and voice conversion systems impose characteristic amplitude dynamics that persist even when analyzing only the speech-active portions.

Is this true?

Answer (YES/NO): NO